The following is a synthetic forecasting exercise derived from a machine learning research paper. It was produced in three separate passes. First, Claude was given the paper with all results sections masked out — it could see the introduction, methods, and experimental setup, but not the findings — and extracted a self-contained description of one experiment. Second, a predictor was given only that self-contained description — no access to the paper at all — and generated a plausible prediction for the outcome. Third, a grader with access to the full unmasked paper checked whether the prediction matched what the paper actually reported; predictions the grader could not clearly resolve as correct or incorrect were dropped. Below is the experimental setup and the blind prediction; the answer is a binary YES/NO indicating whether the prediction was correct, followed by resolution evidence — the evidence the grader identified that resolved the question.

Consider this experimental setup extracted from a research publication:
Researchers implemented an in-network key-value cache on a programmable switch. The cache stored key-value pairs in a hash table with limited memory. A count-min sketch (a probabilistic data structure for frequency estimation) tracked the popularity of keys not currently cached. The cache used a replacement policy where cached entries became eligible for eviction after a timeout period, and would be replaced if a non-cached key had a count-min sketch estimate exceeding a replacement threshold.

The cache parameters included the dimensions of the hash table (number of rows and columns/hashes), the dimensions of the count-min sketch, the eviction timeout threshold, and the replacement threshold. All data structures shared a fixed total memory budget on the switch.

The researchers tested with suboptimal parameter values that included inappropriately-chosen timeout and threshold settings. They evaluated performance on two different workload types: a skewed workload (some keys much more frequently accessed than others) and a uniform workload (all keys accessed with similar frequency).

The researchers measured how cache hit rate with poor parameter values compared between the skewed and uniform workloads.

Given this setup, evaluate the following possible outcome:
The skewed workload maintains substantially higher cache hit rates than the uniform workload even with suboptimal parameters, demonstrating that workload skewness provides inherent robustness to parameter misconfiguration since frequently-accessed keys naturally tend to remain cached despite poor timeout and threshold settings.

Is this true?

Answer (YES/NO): NO